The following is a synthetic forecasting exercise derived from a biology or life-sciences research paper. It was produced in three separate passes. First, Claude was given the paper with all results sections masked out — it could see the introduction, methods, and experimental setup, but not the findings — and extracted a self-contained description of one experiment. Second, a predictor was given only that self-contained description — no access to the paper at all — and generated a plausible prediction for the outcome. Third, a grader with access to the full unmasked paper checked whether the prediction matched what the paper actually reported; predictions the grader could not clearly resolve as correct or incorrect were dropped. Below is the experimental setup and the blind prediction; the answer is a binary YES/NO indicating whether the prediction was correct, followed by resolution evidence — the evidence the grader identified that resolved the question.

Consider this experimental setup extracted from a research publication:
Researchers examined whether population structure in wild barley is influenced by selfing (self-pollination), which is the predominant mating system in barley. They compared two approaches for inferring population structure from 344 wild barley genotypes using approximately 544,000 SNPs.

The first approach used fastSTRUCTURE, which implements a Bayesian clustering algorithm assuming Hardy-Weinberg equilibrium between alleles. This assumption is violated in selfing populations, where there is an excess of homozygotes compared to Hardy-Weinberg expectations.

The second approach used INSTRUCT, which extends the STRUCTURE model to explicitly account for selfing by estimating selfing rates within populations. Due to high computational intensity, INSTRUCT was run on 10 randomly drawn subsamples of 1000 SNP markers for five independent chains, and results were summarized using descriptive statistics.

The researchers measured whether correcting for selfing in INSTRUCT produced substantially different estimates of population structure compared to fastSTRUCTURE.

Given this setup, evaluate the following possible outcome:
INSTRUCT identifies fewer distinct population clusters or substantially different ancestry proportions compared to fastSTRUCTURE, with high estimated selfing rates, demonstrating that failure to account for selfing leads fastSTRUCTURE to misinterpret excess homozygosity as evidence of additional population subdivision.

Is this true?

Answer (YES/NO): NO